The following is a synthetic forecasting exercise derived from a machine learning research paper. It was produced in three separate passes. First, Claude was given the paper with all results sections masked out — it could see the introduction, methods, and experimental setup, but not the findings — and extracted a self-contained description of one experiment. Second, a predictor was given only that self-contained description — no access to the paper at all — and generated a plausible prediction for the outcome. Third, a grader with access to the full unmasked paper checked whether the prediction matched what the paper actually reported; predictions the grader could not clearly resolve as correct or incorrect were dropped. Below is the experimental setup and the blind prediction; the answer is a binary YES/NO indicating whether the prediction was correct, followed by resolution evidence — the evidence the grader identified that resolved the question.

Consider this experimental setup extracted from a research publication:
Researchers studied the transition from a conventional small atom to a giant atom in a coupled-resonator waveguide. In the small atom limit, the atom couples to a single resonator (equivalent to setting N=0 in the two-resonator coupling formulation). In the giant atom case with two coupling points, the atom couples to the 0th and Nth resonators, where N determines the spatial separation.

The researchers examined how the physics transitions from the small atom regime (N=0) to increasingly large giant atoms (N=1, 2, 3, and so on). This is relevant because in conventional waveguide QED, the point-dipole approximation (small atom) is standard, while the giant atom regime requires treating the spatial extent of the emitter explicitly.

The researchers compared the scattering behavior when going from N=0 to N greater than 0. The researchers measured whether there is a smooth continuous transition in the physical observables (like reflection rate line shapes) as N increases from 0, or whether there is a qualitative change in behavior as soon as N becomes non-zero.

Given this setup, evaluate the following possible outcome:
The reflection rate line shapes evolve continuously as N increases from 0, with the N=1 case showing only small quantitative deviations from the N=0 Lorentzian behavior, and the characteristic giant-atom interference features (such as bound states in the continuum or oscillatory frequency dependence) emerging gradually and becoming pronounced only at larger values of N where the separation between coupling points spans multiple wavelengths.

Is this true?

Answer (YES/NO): NO